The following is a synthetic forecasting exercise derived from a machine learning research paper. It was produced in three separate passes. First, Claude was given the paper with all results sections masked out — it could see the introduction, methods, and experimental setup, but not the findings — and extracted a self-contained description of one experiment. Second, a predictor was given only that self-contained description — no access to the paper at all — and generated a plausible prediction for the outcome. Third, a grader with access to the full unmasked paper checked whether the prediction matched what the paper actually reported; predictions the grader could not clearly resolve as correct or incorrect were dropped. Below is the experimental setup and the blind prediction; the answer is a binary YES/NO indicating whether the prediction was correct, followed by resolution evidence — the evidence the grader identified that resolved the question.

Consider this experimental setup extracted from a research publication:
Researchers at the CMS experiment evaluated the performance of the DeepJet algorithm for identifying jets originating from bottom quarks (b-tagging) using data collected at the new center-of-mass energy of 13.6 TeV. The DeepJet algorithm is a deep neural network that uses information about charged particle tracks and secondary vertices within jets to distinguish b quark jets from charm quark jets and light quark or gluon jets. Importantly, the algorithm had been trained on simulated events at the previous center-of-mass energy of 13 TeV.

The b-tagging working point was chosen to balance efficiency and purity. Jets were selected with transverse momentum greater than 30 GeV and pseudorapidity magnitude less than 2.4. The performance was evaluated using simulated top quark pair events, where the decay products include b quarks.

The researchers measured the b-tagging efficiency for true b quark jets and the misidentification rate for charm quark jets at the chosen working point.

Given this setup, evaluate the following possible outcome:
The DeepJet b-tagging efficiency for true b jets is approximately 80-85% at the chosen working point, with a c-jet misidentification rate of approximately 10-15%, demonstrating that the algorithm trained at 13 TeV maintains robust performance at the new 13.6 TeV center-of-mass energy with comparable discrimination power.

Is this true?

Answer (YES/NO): NO